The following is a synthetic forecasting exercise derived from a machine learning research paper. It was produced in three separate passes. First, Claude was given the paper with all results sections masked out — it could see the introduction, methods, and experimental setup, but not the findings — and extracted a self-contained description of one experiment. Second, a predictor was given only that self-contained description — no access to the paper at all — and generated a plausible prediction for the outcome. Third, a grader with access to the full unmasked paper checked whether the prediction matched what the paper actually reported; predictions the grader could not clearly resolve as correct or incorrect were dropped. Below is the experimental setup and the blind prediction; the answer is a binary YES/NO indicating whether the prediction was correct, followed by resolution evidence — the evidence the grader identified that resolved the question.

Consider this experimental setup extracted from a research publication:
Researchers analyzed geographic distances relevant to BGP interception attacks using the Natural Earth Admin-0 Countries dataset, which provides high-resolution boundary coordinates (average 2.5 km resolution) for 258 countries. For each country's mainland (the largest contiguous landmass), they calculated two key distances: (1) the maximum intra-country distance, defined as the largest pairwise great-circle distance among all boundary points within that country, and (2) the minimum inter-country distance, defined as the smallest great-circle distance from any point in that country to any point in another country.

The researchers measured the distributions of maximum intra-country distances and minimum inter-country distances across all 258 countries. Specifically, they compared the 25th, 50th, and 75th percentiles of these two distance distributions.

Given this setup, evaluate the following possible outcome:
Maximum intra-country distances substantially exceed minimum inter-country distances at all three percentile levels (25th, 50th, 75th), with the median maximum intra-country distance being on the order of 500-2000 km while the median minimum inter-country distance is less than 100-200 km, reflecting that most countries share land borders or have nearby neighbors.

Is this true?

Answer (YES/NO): NO